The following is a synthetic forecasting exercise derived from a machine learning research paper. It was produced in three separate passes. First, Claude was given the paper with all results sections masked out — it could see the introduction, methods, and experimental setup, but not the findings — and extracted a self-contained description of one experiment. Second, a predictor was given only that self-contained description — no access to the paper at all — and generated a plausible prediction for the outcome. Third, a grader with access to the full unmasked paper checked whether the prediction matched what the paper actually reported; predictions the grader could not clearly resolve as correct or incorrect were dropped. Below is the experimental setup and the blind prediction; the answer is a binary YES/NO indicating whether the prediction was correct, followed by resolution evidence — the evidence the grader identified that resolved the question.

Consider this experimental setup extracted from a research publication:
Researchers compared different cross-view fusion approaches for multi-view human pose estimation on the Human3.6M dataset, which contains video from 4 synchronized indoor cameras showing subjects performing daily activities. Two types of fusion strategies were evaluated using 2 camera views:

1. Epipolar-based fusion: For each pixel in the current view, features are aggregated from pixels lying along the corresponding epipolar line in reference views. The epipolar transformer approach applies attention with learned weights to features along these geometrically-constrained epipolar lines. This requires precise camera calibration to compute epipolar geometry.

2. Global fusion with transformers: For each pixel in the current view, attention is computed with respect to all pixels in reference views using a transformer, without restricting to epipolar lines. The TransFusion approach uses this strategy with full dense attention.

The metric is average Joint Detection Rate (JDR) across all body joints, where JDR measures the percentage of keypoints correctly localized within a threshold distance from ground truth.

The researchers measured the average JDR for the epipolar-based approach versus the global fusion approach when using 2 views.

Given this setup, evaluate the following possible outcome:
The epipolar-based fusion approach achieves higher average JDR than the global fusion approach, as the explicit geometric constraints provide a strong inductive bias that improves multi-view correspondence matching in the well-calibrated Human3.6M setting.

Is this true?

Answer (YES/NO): NO